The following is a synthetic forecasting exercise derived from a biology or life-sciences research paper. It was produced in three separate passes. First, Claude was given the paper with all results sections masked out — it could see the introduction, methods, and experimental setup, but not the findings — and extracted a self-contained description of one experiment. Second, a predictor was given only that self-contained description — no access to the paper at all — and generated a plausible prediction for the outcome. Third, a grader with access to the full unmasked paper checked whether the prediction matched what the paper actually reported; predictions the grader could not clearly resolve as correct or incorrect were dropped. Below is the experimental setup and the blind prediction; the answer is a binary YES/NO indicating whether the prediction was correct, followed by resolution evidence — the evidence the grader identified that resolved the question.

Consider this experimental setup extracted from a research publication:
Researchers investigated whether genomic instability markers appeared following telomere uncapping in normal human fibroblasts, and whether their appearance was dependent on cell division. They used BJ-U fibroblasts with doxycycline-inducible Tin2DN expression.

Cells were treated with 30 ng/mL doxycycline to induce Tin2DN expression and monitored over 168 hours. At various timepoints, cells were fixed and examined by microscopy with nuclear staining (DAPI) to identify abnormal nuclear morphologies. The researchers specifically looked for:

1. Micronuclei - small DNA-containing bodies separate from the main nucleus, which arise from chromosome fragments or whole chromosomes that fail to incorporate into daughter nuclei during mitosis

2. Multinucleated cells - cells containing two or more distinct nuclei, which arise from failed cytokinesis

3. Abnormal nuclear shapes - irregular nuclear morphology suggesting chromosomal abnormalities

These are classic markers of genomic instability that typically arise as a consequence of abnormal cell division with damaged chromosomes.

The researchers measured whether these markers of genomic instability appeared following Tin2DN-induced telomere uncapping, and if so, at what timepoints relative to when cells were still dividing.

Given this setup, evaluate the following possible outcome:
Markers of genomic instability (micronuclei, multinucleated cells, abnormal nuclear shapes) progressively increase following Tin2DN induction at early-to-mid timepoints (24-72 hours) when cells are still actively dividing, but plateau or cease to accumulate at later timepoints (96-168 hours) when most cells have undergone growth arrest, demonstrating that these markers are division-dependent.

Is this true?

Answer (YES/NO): NO